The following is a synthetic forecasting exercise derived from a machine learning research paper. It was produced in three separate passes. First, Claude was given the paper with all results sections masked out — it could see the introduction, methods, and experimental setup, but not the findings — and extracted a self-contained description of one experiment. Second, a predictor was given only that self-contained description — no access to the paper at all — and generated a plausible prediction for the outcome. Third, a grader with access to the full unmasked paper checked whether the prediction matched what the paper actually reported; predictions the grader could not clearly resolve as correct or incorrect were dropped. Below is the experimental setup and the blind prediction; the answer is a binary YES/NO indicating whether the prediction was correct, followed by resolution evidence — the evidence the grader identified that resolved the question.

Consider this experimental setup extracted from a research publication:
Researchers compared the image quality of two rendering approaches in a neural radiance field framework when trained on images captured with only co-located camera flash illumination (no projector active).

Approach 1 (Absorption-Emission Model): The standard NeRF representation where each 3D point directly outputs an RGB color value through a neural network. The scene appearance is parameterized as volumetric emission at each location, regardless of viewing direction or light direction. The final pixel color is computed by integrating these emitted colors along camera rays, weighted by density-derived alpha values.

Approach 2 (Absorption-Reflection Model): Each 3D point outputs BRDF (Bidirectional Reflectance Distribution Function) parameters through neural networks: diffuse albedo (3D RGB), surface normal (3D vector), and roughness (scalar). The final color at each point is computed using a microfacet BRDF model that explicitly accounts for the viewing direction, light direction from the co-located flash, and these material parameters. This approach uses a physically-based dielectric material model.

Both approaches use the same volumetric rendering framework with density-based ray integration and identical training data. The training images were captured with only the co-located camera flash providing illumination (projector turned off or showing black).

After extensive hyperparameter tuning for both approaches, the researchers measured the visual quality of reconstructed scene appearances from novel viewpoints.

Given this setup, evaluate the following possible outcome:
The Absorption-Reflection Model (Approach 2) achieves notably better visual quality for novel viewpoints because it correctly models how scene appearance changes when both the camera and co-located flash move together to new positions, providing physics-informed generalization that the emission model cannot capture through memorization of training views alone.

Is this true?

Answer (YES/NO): NO